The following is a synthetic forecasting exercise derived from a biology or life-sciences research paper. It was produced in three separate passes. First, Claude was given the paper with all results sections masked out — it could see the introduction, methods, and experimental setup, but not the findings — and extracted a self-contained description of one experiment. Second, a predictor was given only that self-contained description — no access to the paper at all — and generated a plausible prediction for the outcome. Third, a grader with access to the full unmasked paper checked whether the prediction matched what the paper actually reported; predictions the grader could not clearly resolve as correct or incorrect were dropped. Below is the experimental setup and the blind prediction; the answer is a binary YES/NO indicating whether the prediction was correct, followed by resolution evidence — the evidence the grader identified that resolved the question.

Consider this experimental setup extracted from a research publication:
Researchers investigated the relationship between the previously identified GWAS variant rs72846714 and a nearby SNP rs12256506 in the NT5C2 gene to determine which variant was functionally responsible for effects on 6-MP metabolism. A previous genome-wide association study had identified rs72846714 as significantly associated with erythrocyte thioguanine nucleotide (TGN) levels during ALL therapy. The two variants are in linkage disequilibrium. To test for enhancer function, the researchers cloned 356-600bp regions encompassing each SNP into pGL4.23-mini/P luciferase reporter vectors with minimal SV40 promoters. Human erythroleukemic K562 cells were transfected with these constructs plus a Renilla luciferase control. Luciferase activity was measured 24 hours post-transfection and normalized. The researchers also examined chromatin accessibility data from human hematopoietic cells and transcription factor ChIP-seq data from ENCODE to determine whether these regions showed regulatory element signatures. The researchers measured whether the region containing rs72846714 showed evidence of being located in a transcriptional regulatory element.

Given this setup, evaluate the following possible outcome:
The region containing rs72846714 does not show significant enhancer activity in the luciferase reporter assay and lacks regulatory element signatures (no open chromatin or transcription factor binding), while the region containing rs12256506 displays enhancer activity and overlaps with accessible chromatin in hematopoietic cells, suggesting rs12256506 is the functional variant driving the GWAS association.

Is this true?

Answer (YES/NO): YES